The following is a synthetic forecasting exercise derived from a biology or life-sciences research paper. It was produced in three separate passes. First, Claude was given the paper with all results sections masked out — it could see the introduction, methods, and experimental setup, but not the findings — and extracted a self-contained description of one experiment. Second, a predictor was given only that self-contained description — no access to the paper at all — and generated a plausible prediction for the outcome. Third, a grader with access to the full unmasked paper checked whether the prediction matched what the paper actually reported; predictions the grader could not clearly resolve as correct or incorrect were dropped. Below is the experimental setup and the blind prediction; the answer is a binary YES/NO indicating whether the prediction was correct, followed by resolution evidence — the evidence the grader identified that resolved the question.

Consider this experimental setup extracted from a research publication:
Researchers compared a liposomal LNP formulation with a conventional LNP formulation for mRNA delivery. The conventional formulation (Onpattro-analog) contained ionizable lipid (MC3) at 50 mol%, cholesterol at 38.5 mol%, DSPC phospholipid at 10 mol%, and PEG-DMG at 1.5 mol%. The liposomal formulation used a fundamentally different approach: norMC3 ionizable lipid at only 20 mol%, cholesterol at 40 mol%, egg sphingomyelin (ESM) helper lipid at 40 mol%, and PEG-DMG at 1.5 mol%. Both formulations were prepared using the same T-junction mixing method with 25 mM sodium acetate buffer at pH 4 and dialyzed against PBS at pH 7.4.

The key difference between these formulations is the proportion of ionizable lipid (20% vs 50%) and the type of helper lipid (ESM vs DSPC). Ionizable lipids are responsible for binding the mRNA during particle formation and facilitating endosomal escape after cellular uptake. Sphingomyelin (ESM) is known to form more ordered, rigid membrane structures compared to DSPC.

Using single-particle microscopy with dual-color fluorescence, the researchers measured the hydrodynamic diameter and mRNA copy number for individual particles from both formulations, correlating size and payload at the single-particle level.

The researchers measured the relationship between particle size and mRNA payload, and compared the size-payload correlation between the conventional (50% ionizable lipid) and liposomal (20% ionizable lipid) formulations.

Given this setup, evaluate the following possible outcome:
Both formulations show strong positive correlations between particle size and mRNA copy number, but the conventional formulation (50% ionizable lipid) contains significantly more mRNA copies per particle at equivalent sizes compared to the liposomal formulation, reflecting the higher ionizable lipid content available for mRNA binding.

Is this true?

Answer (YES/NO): NO